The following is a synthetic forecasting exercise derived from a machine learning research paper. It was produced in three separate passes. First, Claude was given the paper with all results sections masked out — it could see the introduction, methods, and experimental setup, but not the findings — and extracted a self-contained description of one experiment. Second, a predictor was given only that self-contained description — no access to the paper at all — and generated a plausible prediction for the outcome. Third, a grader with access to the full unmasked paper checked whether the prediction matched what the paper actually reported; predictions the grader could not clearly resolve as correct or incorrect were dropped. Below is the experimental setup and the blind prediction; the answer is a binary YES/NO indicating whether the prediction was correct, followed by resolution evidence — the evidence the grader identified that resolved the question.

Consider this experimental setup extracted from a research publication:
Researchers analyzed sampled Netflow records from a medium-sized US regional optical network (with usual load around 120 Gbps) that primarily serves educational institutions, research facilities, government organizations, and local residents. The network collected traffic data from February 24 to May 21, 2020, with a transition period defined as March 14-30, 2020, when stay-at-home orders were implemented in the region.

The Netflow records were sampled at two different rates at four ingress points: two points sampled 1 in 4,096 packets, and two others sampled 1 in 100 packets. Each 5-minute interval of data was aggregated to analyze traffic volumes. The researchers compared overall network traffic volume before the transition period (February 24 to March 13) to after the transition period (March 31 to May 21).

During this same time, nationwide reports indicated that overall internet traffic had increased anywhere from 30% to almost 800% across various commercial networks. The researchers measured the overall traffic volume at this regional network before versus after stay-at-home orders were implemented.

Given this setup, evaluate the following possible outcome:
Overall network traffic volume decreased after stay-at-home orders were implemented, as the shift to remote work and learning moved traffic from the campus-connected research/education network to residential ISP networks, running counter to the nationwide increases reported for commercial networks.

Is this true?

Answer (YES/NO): YES